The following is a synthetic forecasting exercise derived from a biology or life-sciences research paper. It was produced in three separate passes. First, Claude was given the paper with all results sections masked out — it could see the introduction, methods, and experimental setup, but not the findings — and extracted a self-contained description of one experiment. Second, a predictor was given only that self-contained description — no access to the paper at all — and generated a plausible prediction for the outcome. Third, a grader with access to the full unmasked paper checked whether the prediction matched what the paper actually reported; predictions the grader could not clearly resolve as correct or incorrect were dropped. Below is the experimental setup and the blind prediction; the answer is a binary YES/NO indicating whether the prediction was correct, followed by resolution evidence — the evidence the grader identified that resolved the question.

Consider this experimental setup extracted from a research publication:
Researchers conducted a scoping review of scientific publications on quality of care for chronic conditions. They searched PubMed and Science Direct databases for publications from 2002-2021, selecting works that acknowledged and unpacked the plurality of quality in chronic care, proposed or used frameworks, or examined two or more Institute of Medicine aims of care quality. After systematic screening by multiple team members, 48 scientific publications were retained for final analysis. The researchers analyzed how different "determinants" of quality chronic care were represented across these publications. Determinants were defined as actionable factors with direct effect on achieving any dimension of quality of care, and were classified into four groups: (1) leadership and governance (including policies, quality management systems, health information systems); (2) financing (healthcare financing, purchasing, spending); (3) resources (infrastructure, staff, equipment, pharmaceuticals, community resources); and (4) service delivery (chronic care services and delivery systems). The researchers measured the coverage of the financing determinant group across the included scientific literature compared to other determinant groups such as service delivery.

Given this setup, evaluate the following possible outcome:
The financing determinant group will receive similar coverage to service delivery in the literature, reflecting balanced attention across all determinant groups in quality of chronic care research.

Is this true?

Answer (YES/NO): NO